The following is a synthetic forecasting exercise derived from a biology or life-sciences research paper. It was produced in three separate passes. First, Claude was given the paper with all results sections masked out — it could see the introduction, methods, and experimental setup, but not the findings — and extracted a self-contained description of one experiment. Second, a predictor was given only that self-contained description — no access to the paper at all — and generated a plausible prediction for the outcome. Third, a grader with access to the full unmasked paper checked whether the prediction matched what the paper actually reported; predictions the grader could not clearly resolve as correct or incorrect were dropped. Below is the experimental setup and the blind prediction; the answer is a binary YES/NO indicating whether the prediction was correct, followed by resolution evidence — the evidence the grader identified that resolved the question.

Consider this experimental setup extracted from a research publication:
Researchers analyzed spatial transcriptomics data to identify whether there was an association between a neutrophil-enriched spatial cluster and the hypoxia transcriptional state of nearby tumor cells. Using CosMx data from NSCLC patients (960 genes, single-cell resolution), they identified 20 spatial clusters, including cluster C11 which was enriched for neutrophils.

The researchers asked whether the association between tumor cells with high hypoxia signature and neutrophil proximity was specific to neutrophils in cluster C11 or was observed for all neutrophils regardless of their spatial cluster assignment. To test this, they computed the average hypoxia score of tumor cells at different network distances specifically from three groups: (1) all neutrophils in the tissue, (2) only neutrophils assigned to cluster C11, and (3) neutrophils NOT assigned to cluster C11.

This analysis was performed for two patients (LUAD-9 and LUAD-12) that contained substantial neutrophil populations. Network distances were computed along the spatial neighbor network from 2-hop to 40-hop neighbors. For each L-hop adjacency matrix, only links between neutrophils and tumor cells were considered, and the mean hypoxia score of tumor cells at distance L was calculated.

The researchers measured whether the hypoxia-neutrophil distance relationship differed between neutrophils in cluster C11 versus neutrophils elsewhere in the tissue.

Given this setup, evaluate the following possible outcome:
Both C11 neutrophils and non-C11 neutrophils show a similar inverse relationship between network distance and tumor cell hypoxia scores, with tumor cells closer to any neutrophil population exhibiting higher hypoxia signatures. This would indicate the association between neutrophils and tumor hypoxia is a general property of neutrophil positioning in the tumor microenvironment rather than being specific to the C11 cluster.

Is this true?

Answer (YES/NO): NO